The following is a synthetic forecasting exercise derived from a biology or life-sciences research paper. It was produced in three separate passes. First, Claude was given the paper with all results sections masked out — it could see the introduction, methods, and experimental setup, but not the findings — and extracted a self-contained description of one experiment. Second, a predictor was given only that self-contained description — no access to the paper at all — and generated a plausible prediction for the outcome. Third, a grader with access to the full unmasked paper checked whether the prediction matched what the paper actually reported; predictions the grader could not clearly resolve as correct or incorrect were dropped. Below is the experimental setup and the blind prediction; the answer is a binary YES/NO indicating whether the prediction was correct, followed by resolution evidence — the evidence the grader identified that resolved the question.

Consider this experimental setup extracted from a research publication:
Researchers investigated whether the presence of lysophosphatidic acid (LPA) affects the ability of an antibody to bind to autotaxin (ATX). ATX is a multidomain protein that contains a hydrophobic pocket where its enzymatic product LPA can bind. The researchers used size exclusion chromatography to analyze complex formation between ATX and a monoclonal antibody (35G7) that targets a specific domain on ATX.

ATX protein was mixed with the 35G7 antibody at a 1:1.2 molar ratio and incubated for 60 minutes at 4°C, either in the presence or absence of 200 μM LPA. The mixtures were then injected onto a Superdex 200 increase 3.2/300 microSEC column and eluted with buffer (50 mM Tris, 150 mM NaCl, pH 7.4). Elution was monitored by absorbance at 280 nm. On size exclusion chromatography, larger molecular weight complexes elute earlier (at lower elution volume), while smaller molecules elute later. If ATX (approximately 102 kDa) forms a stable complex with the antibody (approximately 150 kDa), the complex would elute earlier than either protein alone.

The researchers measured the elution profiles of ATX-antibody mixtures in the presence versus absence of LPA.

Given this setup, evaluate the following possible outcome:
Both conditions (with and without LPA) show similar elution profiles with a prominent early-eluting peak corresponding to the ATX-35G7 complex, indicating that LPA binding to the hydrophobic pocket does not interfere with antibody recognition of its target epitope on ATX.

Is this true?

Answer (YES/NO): NO